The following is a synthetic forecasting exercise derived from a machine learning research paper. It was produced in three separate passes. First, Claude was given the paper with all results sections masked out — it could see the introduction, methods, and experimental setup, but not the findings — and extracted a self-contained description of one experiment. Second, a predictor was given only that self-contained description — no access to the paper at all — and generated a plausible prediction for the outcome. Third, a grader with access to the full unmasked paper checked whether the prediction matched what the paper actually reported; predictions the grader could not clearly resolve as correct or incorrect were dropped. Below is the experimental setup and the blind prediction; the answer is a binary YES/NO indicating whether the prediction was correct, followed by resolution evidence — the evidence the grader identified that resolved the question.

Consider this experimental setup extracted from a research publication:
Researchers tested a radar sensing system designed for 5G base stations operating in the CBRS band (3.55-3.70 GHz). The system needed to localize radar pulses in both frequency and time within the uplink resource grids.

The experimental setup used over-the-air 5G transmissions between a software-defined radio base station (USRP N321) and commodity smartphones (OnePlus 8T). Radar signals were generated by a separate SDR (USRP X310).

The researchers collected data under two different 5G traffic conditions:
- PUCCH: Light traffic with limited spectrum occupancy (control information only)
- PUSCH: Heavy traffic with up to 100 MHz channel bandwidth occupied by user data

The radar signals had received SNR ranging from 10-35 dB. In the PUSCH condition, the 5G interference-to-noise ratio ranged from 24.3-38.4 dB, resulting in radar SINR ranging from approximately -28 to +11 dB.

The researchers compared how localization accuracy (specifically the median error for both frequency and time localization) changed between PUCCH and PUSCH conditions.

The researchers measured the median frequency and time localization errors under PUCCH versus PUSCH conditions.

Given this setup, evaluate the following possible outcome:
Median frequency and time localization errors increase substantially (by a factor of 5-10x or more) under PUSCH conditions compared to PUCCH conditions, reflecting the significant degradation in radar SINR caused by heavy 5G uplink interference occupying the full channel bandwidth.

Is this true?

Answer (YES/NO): NO